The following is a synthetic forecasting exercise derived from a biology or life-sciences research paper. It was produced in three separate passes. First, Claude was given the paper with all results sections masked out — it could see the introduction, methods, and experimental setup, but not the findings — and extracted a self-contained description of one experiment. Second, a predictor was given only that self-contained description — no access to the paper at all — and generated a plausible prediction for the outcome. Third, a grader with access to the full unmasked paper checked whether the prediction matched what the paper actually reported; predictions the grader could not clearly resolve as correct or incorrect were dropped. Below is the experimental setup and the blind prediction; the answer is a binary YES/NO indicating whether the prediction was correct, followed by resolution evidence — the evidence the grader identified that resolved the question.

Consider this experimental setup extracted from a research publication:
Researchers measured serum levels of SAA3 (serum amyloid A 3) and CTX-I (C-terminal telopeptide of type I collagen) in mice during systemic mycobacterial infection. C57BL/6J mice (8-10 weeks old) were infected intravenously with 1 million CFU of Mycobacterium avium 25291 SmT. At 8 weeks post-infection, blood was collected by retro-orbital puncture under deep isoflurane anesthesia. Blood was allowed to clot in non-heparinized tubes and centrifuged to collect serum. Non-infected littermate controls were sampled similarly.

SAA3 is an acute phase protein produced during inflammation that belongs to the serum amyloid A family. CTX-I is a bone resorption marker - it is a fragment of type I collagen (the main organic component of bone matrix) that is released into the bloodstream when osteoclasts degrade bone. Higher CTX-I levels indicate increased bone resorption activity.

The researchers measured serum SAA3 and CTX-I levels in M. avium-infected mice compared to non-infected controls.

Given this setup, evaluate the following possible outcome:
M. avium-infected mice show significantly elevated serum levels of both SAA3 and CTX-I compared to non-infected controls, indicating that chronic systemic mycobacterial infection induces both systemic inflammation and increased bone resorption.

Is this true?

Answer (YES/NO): YES